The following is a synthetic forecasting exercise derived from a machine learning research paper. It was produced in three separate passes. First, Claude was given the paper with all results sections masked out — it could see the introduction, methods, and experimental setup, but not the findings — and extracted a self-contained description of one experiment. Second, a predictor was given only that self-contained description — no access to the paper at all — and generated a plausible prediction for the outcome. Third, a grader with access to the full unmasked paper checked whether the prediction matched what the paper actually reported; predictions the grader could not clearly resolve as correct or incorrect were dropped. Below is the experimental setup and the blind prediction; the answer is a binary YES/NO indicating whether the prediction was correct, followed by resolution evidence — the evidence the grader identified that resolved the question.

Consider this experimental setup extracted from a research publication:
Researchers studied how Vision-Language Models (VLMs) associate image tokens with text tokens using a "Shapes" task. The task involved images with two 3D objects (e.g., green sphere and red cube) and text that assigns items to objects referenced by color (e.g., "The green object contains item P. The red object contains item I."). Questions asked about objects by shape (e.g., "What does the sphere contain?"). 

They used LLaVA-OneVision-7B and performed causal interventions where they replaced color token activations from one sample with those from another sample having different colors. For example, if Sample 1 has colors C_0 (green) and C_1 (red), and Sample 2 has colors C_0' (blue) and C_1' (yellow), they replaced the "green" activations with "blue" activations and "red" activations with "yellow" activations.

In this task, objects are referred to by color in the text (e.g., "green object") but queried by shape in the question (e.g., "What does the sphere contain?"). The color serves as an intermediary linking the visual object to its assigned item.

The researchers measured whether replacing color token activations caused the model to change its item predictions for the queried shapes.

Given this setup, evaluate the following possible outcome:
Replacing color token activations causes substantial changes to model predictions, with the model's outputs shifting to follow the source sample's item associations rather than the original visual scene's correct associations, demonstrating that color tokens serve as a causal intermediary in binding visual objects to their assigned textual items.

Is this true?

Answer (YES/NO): NO